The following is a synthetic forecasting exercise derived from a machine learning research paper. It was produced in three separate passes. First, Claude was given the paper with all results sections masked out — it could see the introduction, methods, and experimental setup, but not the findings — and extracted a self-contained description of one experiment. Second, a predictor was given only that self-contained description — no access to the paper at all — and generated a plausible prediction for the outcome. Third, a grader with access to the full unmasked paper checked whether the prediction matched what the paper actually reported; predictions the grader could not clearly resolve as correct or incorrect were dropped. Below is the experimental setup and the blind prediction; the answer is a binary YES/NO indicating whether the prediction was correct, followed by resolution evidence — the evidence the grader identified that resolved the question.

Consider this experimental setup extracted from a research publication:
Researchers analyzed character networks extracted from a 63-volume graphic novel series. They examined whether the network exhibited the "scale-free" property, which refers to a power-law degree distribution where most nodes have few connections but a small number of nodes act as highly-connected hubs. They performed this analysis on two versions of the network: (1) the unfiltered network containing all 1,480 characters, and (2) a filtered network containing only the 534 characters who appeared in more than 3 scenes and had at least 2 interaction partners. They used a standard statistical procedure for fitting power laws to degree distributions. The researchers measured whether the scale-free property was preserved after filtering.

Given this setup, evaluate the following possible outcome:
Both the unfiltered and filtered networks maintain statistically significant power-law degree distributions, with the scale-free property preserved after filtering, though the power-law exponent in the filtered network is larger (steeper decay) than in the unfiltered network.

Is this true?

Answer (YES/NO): NO